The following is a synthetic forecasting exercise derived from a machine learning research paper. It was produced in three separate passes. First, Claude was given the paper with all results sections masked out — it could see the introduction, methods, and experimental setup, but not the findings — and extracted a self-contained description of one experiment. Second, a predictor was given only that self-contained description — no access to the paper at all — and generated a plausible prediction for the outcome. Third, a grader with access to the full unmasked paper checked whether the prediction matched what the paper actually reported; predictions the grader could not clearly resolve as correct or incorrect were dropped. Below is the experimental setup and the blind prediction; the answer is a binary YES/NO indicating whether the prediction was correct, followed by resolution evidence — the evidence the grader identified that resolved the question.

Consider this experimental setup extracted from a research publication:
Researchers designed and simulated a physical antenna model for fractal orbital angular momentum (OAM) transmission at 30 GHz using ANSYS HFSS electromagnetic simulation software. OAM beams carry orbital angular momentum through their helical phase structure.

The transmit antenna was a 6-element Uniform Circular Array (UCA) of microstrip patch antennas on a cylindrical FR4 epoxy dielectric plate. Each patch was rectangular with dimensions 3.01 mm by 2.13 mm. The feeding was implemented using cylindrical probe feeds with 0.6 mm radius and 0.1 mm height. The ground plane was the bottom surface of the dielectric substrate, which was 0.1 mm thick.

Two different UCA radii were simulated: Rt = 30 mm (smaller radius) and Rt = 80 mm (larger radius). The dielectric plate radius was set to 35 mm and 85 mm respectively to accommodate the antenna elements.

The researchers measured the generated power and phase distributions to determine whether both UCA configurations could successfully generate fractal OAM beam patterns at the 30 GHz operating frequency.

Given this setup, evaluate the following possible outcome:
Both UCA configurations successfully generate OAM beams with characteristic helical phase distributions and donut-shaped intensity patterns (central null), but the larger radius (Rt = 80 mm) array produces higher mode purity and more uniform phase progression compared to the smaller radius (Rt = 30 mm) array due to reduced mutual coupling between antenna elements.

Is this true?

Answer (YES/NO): NO